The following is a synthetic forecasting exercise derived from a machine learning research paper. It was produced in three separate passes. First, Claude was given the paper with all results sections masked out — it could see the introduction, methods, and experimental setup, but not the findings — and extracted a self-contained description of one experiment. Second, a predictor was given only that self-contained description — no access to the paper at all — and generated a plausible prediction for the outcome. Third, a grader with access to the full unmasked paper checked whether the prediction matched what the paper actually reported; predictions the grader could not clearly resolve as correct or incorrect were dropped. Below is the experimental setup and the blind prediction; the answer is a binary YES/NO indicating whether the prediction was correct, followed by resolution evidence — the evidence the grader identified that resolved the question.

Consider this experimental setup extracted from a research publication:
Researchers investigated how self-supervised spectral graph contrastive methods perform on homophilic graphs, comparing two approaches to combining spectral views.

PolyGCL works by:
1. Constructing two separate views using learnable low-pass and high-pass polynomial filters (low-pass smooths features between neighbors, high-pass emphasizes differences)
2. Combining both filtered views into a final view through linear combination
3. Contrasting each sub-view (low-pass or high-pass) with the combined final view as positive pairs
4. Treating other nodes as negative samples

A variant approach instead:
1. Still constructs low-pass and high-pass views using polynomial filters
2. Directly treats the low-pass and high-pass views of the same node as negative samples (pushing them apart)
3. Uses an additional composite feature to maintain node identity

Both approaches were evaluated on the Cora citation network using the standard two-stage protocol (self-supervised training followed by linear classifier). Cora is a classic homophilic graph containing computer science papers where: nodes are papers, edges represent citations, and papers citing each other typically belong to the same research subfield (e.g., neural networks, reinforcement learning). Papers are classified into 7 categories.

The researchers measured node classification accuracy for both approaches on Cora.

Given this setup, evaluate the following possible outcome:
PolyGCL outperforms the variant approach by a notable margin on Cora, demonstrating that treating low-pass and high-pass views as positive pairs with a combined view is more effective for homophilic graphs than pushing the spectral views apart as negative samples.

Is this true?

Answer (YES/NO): YES